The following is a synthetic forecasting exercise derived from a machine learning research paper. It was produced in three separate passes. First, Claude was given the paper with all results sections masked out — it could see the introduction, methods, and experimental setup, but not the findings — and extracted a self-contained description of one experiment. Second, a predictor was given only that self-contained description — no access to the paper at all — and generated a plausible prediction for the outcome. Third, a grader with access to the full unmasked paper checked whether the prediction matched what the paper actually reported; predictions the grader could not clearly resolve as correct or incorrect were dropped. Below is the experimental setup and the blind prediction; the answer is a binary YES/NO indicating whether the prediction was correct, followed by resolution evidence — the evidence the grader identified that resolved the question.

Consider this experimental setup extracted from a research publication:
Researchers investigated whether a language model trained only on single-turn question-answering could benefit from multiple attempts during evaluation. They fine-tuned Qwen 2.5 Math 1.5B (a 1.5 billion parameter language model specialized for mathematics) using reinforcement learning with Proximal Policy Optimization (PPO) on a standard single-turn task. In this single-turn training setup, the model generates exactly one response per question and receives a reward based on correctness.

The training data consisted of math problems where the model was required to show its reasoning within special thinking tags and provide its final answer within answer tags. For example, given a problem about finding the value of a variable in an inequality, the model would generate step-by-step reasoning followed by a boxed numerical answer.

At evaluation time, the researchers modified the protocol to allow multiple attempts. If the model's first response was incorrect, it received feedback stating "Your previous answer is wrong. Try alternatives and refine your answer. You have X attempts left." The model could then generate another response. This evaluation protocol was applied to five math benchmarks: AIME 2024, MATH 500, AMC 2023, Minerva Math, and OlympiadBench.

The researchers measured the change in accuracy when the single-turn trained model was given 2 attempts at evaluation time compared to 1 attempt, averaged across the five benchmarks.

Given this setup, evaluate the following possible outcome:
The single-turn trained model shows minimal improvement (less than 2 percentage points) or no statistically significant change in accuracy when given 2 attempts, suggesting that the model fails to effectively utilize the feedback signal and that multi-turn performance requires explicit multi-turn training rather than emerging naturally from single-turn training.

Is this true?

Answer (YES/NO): YES